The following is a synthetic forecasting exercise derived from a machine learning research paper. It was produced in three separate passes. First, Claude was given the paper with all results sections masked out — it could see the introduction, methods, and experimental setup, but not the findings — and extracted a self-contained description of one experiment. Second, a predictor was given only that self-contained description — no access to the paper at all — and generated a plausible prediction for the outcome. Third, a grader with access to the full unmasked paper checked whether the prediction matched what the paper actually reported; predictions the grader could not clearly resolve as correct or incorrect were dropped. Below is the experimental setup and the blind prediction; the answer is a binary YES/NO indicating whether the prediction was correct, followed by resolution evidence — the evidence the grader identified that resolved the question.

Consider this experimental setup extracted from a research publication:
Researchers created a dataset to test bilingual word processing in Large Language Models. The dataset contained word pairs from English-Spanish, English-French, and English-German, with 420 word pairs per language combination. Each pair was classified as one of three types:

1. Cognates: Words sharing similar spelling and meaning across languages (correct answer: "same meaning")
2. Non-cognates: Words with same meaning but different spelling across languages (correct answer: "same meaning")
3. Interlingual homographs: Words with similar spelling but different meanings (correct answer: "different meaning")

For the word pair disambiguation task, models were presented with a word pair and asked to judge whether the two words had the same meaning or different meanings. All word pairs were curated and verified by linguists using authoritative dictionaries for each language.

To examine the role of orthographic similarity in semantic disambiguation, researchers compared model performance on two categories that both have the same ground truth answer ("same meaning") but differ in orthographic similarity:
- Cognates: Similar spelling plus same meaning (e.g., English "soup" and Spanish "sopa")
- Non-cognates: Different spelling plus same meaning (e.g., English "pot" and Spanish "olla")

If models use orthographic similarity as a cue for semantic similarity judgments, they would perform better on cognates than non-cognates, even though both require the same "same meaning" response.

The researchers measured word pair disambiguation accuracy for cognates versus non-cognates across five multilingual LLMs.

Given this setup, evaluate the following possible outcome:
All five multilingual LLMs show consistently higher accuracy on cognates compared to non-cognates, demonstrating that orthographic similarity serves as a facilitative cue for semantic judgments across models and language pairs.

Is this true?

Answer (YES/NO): YES